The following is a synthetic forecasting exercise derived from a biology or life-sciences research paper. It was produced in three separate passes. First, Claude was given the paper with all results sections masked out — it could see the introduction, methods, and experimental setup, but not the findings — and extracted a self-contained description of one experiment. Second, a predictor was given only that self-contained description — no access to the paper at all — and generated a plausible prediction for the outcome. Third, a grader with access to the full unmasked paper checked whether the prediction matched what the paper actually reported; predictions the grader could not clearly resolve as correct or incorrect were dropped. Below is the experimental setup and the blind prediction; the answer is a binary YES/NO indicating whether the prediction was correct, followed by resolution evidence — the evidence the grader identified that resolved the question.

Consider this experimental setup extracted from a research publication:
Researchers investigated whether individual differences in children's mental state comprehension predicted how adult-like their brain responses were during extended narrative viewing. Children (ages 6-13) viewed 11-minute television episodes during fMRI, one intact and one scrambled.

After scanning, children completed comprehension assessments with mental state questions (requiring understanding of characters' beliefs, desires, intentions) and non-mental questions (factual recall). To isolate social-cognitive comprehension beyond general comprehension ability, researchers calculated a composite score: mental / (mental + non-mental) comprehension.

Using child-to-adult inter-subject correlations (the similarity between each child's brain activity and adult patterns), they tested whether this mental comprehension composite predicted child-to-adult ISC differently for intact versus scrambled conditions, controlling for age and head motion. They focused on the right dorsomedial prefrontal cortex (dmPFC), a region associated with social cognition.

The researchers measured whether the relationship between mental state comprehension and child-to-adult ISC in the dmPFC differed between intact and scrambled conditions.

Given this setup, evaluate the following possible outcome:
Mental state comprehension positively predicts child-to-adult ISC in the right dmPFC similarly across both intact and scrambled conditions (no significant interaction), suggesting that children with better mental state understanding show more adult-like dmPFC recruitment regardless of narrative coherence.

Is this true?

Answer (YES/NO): NO